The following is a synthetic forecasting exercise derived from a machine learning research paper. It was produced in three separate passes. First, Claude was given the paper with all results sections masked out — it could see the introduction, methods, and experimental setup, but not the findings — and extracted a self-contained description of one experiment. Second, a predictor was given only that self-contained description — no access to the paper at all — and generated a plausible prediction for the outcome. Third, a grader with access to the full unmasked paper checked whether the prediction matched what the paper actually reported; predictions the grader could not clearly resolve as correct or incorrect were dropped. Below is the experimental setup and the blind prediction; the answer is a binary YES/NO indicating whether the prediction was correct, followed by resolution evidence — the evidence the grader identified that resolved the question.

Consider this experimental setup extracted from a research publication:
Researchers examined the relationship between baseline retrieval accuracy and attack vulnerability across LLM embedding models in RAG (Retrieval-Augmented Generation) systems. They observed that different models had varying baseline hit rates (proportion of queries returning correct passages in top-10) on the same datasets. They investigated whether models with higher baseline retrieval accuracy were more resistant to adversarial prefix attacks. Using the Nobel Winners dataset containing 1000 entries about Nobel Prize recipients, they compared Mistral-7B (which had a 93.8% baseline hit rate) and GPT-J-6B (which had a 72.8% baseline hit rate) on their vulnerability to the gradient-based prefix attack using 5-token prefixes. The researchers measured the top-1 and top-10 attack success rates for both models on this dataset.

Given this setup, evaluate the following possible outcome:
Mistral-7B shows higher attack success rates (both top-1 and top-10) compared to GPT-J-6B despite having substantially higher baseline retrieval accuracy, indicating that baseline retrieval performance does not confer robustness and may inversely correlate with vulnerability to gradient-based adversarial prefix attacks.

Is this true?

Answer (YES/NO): NO